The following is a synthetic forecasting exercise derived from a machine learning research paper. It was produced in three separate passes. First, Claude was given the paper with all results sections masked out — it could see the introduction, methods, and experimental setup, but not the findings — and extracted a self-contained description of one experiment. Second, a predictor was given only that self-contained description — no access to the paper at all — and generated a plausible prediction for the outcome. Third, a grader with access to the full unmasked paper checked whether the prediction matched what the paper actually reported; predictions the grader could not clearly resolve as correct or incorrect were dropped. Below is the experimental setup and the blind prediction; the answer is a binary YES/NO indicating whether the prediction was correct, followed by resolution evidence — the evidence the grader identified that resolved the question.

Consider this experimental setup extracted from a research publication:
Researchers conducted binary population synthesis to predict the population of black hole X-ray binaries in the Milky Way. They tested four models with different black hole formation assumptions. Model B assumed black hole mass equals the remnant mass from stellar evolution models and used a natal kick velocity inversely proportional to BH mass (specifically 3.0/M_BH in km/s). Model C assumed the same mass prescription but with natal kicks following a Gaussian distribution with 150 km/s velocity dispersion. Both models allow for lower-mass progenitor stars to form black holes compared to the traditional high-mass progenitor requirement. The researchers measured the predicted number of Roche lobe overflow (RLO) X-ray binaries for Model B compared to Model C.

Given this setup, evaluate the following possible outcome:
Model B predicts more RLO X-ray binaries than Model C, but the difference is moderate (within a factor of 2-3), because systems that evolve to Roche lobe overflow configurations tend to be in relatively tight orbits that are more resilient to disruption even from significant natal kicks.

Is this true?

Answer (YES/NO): NO